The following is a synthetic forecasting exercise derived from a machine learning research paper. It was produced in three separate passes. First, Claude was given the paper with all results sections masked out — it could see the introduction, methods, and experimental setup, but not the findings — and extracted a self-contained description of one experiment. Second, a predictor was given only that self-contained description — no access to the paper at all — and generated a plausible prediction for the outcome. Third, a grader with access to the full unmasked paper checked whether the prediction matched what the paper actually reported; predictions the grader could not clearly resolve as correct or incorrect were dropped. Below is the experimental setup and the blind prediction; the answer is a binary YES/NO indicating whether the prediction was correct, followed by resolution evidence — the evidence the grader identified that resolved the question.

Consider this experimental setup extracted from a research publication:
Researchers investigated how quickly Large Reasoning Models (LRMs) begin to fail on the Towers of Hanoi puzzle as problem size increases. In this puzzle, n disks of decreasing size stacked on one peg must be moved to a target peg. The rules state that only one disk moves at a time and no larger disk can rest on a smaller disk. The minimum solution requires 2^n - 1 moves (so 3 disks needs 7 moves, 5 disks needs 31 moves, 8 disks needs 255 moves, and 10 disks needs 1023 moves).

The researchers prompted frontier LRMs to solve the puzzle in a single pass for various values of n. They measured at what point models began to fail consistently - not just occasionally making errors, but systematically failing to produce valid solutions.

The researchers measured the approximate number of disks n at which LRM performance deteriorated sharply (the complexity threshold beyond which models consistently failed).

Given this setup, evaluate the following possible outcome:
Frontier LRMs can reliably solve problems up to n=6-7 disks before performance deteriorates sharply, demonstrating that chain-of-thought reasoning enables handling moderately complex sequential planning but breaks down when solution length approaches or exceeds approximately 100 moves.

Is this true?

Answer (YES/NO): NO